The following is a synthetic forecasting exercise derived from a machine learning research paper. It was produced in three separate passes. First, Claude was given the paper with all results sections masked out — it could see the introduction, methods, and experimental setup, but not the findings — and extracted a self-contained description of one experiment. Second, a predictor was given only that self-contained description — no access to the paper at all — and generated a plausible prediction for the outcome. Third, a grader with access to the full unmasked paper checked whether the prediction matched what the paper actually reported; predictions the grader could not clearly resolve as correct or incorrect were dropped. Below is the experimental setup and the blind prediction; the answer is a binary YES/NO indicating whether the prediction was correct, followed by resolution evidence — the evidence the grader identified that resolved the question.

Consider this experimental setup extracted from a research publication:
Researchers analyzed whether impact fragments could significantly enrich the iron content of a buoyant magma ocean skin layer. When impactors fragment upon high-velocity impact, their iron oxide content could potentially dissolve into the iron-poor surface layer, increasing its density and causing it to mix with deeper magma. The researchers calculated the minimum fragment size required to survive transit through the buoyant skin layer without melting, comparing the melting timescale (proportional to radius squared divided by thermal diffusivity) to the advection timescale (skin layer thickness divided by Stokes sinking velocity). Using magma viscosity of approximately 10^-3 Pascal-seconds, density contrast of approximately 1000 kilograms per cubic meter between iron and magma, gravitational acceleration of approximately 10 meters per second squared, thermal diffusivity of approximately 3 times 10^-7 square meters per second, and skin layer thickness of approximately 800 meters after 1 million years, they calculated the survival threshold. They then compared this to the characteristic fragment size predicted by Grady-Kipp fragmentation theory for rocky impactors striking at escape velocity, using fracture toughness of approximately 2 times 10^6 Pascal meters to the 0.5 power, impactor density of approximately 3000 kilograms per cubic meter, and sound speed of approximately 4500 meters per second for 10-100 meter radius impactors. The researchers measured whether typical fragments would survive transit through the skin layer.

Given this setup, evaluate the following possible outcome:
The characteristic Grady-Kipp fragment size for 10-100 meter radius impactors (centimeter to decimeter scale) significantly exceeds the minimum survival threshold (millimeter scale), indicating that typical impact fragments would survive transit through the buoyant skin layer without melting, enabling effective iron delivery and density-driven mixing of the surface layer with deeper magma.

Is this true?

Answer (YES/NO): NO